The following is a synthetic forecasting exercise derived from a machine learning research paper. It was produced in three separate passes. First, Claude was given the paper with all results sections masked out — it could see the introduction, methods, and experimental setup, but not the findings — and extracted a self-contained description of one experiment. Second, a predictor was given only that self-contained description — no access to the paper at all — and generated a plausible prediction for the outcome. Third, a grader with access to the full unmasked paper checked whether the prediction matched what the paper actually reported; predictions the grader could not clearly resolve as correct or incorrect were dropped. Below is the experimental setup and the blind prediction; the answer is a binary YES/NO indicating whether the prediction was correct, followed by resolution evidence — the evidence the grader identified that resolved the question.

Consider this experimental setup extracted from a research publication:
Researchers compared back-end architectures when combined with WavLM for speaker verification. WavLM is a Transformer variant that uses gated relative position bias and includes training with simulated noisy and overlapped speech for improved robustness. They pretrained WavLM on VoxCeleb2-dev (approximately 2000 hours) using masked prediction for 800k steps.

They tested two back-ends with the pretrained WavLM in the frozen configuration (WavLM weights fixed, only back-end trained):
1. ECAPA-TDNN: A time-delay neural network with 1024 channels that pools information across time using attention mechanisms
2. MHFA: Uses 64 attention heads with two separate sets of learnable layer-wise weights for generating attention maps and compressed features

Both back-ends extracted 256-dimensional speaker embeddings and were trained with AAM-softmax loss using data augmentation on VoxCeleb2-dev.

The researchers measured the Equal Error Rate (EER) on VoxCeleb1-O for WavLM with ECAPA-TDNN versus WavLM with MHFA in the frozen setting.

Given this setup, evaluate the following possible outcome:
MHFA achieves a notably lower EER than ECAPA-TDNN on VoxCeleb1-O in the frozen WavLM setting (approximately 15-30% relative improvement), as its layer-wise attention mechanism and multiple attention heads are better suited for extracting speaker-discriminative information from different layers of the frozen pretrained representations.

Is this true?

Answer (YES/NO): NO